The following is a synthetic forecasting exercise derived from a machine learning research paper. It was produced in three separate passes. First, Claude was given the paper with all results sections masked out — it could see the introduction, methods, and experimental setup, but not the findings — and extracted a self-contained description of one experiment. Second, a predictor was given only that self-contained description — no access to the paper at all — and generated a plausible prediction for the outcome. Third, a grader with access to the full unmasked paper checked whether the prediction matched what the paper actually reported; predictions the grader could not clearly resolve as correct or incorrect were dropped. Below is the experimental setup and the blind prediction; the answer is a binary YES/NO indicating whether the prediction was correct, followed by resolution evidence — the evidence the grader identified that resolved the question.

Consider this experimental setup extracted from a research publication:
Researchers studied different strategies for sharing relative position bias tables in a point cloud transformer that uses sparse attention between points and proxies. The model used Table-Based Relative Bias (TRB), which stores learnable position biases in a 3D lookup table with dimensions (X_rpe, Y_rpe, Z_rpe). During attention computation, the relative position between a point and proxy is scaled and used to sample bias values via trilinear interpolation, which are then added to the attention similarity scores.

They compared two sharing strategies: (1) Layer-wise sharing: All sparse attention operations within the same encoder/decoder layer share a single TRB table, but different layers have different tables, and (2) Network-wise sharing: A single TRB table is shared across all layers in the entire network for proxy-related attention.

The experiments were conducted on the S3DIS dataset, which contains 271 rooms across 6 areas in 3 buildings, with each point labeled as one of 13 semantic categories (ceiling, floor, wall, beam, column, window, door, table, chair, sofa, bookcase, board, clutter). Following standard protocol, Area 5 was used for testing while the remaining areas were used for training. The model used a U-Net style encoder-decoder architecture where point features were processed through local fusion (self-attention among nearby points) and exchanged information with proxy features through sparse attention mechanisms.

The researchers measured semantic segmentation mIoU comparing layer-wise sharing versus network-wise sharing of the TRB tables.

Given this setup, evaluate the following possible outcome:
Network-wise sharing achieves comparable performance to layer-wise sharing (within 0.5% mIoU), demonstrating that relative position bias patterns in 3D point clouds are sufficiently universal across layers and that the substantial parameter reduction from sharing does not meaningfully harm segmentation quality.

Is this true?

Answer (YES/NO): NO